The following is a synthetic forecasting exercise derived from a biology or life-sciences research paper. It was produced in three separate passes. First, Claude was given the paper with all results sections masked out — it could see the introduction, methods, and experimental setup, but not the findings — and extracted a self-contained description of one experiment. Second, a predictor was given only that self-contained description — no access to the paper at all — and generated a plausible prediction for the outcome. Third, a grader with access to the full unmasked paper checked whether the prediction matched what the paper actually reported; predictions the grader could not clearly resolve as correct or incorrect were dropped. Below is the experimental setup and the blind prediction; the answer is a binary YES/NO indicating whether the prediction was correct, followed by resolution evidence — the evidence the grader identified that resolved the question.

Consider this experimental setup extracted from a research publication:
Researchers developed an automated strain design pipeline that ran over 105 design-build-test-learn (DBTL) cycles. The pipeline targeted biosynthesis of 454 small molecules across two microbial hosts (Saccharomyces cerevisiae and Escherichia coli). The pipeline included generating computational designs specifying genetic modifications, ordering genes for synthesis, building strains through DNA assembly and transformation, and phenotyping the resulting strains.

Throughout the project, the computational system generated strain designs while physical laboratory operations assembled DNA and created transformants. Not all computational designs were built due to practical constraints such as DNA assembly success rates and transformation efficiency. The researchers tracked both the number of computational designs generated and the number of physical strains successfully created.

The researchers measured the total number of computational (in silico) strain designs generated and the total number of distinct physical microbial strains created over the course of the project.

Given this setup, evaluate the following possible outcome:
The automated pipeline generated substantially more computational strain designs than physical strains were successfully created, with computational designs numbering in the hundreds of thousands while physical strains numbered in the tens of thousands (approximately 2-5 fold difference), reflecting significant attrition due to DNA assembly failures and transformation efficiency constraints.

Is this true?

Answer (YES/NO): NO